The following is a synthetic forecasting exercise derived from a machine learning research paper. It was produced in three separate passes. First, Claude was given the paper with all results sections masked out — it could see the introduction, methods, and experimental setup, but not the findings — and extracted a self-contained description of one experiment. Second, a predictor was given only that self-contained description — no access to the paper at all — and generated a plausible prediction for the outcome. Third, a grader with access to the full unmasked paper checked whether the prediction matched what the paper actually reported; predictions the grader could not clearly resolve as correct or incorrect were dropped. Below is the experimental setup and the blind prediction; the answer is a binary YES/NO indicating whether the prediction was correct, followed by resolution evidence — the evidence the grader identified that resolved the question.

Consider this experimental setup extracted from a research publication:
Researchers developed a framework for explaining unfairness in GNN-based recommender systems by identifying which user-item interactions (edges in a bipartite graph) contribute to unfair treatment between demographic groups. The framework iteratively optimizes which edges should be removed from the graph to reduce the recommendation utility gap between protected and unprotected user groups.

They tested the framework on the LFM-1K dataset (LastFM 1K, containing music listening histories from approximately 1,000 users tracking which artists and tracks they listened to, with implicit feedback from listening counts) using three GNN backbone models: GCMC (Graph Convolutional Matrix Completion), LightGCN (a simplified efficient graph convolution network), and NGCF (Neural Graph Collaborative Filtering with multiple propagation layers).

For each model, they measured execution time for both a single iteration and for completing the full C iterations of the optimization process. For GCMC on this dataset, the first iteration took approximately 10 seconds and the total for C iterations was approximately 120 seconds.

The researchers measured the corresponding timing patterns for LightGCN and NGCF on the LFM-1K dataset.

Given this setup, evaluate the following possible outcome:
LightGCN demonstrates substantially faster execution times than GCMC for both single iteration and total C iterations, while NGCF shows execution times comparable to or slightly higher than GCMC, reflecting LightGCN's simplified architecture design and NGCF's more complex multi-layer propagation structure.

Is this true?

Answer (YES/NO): NO